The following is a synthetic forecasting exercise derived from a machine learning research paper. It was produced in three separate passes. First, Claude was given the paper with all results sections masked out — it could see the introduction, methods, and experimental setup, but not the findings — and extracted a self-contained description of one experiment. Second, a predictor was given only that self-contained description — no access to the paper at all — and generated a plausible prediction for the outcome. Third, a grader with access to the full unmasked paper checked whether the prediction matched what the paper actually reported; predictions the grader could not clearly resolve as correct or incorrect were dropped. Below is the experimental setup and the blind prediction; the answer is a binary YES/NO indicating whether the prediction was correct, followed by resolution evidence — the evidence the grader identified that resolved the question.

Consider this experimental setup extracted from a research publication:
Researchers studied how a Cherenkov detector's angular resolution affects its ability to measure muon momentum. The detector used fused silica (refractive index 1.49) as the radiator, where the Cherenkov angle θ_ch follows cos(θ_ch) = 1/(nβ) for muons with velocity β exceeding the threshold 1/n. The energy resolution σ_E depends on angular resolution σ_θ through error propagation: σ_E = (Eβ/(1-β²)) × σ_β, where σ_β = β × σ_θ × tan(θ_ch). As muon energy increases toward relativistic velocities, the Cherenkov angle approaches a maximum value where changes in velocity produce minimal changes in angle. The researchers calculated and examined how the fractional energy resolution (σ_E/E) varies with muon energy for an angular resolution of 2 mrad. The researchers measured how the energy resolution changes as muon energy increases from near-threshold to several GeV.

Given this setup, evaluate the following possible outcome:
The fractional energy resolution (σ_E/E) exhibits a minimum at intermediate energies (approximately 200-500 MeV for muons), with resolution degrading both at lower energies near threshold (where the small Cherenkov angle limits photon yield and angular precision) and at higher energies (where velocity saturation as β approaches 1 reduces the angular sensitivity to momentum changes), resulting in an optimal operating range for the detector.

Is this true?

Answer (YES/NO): NO